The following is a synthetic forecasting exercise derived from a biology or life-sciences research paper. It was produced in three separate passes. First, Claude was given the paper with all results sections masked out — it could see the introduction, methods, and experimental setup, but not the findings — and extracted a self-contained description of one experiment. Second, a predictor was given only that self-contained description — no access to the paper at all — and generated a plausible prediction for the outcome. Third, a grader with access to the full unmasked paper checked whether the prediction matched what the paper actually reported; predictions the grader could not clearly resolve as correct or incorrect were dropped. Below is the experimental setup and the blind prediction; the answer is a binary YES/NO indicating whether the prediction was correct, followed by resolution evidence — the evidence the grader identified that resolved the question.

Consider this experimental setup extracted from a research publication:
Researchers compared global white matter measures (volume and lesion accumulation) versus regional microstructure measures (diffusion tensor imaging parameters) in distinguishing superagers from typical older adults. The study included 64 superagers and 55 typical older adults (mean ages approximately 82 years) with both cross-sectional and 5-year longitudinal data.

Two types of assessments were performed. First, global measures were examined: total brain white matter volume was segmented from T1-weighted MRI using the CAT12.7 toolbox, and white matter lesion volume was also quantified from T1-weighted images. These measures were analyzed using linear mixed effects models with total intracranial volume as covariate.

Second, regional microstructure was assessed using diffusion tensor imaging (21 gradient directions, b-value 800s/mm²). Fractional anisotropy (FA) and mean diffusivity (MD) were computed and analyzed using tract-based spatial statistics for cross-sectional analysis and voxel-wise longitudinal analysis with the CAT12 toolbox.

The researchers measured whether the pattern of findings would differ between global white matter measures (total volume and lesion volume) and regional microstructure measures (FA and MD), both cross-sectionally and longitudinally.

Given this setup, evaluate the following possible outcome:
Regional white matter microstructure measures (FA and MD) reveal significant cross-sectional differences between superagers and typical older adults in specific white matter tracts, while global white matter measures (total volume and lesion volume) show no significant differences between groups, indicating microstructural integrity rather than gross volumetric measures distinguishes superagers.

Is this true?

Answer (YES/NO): YES